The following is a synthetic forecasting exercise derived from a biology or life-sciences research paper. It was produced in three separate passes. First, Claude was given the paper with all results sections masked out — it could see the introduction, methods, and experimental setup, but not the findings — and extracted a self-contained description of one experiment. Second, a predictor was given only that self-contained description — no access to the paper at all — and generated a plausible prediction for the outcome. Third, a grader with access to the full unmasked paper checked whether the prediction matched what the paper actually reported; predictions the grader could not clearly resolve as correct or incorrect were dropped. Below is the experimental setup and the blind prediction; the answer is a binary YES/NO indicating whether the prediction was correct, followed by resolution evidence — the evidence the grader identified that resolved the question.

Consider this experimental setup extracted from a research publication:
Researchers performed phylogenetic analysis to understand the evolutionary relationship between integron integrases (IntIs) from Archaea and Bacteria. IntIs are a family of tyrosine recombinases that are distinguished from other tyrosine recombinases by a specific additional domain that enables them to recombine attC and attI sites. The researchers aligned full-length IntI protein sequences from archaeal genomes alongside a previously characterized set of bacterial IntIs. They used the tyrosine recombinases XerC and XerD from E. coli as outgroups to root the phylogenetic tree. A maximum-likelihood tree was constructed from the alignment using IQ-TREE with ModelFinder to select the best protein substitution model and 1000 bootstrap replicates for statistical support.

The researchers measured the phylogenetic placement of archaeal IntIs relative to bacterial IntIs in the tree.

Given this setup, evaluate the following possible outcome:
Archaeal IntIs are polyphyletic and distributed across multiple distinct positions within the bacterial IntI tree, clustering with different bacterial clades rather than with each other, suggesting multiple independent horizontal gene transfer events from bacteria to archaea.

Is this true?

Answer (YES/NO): NO